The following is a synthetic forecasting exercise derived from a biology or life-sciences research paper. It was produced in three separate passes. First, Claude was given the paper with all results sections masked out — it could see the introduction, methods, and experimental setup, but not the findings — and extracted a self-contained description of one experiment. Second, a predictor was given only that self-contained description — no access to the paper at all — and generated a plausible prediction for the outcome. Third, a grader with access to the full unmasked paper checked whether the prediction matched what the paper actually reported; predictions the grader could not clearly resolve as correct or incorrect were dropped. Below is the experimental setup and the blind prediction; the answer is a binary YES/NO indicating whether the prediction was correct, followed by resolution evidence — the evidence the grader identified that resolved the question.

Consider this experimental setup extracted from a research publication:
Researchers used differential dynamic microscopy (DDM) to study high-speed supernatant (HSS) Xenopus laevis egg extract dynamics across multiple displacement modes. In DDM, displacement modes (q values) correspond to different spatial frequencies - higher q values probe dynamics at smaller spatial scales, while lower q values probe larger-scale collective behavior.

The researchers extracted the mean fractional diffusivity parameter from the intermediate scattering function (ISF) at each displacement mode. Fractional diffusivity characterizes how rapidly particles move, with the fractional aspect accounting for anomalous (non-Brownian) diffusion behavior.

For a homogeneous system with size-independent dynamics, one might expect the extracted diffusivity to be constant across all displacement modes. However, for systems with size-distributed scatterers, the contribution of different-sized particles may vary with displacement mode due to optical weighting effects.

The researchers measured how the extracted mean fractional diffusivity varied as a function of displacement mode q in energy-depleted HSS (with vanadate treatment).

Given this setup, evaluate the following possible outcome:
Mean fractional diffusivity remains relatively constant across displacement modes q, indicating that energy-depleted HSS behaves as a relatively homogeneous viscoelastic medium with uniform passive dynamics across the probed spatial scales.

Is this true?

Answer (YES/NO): NO